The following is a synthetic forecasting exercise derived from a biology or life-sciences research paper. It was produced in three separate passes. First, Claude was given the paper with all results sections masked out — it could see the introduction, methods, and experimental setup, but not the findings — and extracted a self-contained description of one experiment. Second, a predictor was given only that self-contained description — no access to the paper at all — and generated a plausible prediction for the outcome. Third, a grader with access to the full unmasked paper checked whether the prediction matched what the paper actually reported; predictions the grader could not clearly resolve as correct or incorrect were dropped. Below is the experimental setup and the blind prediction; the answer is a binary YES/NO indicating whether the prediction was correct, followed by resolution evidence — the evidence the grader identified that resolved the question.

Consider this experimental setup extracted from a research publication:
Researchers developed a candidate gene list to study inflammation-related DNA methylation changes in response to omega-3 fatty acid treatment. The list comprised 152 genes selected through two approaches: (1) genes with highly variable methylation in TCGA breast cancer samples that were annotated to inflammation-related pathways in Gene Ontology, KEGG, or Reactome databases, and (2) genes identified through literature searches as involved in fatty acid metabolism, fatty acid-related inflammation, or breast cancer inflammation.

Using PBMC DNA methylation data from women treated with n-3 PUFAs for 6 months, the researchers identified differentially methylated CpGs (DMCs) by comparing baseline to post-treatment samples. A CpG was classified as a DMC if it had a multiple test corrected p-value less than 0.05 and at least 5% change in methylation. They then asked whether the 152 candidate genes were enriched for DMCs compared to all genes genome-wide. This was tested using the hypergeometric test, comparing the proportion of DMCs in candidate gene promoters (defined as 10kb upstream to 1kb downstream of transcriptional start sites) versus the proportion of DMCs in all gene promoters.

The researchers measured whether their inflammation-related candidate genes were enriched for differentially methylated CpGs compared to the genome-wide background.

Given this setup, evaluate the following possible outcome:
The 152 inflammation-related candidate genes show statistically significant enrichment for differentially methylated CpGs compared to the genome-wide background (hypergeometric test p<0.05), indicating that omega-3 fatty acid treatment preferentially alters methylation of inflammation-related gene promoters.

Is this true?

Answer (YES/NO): YES